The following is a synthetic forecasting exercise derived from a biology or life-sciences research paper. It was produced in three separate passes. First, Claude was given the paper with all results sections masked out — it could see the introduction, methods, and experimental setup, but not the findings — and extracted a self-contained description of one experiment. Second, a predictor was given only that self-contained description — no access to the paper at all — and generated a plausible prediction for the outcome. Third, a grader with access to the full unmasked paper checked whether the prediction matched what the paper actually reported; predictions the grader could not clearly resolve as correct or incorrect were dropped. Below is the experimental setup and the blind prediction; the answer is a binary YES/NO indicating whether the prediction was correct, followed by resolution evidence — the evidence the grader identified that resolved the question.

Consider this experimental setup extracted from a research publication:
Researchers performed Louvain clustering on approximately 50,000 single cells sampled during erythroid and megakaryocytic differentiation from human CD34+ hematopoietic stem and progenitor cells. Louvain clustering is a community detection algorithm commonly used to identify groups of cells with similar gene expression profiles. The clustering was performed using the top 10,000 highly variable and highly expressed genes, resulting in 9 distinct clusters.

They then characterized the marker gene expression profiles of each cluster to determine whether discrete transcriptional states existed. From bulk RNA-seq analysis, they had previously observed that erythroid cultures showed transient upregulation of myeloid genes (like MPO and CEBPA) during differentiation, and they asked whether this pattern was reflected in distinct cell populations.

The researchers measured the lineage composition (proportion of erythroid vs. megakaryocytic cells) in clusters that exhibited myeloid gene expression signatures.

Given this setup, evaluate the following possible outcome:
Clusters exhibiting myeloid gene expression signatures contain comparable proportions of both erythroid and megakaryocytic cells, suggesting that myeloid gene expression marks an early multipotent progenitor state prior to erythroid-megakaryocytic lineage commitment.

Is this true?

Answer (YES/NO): NO